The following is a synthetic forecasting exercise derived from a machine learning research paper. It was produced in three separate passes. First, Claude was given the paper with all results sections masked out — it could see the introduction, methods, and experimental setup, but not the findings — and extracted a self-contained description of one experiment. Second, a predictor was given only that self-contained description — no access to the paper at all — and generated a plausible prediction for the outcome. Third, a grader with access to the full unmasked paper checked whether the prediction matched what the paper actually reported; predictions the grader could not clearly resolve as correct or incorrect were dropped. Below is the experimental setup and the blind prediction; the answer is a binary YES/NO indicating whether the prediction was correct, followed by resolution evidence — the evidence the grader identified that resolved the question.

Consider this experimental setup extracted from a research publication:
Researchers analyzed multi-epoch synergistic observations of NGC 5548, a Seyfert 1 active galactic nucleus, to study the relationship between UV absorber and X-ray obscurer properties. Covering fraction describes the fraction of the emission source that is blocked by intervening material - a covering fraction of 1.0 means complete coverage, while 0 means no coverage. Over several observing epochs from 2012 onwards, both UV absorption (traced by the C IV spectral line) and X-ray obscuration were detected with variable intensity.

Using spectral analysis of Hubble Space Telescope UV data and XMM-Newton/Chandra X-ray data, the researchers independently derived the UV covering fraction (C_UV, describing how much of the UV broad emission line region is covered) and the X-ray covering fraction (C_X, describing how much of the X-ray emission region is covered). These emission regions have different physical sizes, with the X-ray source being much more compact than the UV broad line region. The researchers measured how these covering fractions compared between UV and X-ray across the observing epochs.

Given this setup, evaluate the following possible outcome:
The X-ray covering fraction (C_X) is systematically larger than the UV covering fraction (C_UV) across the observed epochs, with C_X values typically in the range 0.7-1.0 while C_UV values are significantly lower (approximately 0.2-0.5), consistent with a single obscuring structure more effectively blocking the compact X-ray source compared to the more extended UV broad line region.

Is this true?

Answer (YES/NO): NO